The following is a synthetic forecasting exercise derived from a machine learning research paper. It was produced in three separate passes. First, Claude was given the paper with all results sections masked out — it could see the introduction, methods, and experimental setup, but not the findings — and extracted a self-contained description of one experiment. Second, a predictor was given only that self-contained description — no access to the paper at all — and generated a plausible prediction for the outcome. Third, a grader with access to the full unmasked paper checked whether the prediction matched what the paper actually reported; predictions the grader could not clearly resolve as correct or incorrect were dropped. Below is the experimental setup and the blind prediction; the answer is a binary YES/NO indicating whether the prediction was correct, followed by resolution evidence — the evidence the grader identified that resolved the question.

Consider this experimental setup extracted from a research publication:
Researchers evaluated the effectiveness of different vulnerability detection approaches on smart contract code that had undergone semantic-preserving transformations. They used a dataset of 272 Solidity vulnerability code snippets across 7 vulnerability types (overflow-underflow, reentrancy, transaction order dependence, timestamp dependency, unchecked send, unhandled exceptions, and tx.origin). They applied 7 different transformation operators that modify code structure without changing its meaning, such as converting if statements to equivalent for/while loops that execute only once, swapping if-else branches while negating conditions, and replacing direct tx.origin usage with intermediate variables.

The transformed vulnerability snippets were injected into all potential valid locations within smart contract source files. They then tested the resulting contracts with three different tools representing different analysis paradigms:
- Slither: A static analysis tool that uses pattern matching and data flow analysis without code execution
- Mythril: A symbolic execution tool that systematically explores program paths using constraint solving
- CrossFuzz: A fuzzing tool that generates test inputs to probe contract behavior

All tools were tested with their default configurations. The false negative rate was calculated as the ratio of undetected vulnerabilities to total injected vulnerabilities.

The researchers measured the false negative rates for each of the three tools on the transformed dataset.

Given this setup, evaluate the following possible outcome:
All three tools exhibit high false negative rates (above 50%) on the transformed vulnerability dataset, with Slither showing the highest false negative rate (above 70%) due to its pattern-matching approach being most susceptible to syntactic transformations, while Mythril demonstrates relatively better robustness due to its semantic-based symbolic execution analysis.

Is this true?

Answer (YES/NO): NO